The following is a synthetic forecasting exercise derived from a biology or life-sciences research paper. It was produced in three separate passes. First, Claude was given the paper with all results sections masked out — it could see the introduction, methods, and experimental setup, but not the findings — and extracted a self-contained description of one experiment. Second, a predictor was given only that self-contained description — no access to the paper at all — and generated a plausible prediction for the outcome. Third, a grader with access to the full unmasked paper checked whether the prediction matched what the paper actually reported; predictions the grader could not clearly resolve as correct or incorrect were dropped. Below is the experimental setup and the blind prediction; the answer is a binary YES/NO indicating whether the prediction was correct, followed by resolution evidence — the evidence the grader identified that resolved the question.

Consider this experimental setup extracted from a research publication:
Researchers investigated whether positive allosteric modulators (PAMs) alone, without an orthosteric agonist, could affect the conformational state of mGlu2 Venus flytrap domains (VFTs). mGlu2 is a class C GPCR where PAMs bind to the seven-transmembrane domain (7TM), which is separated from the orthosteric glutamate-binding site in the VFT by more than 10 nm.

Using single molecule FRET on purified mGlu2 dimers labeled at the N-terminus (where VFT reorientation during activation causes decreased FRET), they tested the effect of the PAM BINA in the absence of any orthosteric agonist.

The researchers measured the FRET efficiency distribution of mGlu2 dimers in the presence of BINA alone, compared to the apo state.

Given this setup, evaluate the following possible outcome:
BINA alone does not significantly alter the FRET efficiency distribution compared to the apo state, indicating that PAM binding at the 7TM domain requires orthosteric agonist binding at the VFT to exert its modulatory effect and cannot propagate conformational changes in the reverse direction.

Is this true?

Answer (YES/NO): YES